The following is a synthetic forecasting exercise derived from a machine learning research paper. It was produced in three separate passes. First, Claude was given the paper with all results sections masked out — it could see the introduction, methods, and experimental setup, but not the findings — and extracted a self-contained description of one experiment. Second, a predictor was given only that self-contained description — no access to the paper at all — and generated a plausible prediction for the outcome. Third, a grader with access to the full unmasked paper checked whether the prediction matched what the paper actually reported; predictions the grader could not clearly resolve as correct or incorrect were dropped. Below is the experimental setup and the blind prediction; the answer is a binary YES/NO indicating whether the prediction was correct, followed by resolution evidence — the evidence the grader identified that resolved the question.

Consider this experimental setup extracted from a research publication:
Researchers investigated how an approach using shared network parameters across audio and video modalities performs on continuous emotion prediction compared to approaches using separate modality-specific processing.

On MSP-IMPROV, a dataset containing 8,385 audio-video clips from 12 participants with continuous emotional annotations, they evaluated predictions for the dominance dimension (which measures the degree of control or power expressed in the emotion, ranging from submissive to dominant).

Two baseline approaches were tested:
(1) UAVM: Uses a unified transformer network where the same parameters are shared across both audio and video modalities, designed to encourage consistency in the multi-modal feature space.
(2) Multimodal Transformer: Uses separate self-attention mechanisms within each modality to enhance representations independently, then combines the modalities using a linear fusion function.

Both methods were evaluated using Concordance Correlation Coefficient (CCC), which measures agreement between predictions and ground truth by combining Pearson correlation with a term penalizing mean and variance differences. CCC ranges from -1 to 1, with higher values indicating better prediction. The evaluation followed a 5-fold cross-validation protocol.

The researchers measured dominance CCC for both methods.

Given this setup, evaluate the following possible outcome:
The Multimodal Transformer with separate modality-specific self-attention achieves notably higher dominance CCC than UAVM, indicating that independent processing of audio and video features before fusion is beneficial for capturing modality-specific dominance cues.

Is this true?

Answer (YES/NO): YES